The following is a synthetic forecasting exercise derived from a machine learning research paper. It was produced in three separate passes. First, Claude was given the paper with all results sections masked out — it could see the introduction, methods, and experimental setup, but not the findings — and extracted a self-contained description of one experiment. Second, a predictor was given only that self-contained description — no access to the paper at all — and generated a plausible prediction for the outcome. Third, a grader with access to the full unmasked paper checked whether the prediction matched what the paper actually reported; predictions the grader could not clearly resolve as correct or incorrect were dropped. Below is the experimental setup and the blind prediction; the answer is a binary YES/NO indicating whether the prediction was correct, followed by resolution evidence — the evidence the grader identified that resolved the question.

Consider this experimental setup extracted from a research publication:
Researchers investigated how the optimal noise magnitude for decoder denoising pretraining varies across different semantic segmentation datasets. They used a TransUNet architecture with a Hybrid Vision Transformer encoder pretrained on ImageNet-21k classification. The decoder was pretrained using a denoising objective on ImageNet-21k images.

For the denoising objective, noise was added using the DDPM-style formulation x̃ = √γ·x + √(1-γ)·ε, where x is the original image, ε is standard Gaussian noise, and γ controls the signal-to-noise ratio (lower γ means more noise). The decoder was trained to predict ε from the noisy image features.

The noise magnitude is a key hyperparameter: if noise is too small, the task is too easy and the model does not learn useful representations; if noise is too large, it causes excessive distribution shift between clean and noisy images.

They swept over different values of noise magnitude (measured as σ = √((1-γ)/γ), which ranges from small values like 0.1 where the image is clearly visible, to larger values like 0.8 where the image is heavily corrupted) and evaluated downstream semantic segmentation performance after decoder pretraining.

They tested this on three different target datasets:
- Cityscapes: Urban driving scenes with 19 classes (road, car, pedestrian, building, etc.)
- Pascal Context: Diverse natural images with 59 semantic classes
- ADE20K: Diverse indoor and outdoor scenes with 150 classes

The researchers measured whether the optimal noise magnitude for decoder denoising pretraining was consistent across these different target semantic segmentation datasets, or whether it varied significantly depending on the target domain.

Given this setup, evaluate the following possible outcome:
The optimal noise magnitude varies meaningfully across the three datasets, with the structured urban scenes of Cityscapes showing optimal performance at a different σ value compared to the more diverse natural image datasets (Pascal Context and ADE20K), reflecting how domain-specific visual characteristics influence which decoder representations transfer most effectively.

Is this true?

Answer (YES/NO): NO